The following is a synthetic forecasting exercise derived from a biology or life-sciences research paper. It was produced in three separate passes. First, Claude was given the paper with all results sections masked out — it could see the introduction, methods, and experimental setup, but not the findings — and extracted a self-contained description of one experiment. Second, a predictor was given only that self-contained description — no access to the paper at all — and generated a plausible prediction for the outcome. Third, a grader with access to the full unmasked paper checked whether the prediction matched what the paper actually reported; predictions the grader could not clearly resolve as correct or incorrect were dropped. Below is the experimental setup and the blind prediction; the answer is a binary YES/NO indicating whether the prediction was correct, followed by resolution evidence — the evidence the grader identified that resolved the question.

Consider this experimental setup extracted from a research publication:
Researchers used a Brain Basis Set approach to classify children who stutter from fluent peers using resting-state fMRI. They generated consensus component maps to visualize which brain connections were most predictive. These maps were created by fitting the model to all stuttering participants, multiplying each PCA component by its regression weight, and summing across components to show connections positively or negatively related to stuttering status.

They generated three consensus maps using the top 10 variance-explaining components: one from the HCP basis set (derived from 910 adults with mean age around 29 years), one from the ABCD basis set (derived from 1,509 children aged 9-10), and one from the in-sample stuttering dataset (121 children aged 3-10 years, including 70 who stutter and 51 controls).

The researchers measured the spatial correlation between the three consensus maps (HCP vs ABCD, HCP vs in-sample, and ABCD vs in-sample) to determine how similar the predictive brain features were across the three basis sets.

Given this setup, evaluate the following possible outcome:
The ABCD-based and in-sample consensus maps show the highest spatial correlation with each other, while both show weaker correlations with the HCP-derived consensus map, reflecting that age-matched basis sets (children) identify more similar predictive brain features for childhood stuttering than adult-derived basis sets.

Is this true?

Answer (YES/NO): NO